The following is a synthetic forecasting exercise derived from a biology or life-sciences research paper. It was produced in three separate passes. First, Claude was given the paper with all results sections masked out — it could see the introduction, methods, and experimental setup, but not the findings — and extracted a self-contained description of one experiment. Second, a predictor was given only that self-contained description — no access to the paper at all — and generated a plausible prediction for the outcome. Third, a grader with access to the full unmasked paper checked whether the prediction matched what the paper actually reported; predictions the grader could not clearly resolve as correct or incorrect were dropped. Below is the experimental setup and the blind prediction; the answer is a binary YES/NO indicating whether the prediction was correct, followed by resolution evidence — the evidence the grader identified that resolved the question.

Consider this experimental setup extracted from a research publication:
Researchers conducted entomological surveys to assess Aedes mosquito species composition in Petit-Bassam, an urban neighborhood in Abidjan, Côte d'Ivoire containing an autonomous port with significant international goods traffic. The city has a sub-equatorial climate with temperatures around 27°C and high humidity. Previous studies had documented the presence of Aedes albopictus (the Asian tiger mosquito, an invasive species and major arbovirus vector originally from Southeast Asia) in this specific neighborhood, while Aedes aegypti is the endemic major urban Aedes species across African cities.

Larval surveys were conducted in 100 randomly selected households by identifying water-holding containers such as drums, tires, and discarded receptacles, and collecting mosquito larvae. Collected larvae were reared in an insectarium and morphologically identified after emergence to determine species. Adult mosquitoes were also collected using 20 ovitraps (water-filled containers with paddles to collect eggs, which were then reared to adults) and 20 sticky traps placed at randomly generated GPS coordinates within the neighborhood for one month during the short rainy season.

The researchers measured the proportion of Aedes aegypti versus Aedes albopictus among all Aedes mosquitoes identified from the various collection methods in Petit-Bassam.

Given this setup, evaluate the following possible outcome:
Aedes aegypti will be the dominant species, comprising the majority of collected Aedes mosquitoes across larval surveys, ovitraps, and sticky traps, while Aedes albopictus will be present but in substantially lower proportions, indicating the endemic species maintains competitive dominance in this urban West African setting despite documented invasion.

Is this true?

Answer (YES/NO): NO